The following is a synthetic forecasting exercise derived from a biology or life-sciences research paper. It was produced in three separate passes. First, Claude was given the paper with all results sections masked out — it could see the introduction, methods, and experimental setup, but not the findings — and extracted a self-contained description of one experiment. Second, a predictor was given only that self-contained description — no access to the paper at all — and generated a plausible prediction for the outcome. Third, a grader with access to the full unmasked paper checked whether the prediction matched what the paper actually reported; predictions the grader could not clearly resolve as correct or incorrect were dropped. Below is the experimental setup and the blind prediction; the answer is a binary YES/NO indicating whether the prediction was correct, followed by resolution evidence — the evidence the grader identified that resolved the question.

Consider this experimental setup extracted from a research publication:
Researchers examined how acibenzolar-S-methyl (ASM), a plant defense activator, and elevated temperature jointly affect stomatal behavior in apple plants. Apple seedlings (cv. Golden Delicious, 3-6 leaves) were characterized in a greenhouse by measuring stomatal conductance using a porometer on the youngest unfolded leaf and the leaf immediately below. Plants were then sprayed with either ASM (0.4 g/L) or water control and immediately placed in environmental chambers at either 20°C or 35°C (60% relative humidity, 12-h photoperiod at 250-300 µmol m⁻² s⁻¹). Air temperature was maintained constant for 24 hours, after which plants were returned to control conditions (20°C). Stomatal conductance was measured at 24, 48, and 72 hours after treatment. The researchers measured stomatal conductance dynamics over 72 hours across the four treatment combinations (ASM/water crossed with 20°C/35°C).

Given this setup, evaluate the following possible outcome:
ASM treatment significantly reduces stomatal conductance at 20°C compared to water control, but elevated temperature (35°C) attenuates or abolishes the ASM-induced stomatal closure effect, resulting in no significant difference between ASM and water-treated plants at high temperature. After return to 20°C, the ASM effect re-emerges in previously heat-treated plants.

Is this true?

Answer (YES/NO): NO